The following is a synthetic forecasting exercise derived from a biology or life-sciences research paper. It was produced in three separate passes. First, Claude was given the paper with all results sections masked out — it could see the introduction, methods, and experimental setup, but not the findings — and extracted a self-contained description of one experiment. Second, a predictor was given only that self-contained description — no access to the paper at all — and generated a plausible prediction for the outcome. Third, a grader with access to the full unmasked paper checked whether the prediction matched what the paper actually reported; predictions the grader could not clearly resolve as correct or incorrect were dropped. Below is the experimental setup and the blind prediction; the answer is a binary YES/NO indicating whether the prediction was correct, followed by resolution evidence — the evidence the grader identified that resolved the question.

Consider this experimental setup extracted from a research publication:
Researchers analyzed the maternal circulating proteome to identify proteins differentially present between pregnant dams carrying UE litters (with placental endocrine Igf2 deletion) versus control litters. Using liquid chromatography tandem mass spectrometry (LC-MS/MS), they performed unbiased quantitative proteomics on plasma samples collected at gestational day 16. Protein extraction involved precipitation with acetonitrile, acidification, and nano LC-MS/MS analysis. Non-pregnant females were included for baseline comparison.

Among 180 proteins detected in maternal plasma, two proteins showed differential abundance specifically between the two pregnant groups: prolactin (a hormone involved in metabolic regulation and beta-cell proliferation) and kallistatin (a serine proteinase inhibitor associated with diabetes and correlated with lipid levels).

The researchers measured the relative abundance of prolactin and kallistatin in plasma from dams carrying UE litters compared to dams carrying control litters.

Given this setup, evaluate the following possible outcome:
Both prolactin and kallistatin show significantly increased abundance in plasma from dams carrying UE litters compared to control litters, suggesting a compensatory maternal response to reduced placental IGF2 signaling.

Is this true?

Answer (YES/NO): NO